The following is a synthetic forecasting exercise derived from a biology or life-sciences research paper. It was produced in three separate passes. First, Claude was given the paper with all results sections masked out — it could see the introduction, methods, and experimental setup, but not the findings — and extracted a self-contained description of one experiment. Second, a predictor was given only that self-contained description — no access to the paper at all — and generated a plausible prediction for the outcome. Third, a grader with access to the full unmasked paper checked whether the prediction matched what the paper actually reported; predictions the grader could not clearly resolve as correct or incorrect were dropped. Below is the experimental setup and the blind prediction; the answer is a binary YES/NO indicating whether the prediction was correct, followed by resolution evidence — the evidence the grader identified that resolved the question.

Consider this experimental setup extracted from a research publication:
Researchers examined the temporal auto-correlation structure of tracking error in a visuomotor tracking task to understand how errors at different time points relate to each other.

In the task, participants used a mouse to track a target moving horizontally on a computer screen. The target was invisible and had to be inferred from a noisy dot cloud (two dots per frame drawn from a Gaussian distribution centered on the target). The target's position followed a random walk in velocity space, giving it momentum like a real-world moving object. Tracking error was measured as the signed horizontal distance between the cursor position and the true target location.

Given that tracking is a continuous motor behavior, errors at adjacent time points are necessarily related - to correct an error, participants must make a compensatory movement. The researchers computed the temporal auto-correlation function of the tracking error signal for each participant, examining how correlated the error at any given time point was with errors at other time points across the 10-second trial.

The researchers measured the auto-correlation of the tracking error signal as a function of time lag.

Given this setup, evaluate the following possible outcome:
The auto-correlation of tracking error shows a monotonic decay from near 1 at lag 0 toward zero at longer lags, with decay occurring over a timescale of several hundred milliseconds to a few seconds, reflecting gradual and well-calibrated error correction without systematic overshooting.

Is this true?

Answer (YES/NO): NO